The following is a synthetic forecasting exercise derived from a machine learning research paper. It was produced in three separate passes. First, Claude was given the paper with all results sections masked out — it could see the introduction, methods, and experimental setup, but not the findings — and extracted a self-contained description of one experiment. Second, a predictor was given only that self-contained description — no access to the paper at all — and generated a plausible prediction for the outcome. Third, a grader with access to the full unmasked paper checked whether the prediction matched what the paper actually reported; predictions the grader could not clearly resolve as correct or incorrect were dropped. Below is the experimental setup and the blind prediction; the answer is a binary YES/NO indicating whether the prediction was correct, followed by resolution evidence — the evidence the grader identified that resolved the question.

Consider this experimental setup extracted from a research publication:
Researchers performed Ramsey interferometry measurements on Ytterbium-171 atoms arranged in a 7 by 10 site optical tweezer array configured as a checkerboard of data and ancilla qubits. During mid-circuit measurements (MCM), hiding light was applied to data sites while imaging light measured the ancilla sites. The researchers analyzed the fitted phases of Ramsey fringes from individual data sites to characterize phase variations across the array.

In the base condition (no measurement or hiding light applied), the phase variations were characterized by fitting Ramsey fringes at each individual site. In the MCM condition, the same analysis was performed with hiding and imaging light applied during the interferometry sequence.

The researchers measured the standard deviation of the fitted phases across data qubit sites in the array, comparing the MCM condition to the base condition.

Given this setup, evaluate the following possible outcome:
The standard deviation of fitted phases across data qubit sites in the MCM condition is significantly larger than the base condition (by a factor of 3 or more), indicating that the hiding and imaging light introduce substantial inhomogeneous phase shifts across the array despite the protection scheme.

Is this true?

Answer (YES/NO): NO